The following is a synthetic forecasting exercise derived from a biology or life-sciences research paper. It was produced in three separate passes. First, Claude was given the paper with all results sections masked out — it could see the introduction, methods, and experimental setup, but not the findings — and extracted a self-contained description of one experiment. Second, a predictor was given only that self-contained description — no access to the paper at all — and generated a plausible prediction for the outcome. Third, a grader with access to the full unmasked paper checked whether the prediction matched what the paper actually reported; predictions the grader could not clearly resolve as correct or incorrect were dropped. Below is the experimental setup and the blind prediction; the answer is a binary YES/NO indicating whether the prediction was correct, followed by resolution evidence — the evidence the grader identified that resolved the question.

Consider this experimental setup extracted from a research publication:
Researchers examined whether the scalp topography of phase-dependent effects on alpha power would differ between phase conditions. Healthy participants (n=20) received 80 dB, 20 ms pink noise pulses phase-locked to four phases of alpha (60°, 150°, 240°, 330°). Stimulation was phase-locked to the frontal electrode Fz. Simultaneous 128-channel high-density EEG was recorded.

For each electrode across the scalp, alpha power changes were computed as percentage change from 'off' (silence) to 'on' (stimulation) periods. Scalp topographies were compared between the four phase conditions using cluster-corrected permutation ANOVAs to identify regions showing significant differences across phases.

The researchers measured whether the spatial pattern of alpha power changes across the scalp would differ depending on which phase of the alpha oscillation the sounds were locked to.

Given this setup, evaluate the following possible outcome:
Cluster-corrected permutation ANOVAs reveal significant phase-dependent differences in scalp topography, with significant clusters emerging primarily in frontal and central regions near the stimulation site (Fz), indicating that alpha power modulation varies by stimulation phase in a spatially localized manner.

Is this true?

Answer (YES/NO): YES